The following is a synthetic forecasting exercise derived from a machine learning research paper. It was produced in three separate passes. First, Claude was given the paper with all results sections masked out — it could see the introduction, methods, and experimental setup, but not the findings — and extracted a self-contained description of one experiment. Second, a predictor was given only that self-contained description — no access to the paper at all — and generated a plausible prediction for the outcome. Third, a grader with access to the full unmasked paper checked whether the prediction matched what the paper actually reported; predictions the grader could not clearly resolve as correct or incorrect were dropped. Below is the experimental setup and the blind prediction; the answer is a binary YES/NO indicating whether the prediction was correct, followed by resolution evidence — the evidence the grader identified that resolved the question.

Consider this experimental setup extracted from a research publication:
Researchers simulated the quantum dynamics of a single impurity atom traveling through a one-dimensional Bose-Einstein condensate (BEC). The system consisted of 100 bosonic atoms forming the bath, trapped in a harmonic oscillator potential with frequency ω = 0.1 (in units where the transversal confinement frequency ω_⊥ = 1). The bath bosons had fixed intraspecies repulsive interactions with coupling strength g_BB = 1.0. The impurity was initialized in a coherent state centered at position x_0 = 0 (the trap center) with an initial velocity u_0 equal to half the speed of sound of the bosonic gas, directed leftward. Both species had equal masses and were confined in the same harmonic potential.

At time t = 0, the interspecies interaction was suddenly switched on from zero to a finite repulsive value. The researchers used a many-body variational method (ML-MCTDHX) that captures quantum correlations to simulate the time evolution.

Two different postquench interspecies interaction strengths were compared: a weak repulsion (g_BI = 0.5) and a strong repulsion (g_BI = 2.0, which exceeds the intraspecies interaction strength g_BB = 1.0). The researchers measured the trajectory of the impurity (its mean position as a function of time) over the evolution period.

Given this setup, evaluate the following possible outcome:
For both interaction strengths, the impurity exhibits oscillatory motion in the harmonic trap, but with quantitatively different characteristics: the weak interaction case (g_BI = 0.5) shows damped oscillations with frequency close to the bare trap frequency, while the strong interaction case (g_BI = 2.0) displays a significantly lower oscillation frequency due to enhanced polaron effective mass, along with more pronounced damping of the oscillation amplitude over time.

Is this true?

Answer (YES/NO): NO